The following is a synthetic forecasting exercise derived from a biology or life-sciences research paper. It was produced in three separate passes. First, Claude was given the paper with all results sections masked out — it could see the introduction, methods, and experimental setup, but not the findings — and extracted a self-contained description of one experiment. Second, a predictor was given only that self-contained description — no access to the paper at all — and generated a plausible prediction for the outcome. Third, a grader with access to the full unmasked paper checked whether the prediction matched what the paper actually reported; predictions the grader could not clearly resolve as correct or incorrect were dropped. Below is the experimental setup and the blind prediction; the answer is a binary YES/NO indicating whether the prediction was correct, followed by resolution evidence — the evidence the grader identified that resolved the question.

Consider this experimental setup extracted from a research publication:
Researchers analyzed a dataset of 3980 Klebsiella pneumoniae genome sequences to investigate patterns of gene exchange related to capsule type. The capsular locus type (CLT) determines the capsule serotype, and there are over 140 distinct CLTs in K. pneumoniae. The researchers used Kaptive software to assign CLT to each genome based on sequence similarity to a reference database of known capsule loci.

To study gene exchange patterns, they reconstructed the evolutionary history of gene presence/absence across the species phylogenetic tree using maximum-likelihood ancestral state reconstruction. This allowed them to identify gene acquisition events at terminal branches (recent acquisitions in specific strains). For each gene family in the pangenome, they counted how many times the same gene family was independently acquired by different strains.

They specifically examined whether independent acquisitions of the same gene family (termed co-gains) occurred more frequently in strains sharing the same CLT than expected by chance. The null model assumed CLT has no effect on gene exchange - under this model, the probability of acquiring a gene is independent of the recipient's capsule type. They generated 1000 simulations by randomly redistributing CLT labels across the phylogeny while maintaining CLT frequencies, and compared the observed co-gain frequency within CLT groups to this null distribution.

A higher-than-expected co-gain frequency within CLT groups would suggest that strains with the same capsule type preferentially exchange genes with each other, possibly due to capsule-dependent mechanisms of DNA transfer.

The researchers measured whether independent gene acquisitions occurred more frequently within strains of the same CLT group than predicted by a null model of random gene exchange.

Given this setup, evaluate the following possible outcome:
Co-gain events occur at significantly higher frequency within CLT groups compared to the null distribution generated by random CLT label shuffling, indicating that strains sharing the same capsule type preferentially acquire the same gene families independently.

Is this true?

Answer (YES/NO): YES